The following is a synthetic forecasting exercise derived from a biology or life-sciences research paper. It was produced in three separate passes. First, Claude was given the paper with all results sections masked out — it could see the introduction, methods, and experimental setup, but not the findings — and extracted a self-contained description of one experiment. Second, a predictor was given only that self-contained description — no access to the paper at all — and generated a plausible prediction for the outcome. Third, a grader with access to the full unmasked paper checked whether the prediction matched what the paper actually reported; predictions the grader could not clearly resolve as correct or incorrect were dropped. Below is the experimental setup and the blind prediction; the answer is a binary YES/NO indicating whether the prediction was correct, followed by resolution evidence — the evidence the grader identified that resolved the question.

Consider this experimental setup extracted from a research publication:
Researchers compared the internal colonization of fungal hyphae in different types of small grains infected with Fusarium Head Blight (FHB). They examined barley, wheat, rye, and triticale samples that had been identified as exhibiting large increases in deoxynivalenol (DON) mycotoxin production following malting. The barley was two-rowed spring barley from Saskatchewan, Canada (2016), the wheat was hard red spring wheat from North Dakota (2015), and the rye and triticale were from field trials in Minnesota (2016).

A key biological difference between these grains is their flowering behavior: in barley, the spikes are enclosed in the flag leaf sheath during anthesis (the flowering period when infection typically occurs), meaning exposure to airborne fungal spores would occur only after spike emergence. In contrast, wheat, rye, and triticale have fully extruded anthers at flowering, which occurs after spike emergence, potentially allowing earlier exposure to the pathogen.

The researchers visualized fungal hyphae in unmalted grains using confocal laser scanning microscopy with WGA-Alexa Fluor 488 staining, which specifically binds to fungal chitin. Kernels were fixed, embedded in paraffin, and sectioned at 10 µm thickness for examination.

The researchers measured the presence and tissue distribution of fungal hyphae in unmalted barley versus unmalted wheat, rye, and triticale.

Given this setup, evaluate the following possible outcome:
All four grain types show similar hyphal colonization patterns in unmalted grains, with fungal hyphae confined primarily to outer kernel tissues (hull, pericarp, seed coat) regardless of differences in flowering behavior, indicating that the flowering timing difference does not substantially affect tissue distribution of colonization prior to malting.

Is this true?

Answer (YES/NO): NO